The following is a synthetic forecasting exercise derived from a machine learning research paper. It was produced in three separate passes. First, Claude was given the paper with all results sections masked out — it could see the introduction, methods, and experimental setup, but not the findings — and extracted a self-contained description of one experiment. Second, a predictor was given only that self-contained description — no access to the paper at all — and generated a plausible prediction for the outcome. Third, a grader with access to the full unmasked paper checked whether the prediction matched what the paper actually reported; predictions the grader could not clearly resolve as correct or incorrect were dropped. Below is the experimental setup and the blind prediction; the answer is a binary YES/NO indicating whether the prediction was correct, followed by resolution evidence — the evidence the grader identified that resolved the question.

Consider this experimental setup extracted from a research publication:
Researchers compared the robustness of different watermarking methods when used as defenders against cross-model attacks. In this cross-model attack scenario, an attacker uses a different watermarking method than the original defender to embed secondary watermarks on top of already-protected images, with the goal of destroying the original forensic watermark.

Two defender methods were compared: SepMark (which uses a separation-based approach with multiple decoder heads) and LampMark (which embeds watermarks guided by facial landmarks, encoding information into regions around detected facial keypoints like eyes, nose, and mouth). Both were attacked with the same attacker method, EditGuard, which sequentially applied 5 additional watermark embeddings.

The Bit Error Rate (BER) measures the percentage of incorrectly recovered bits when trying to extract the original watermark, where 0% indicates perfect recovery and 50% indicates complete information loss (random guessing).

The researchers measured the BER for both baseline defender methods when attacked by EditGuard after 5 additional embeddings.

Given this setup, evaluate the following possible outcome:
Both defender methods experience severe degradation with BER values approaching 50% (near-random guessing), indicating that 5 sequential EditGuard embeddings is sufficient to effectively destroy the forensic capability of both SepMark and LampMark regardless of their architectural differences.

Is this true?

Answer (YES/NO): NO